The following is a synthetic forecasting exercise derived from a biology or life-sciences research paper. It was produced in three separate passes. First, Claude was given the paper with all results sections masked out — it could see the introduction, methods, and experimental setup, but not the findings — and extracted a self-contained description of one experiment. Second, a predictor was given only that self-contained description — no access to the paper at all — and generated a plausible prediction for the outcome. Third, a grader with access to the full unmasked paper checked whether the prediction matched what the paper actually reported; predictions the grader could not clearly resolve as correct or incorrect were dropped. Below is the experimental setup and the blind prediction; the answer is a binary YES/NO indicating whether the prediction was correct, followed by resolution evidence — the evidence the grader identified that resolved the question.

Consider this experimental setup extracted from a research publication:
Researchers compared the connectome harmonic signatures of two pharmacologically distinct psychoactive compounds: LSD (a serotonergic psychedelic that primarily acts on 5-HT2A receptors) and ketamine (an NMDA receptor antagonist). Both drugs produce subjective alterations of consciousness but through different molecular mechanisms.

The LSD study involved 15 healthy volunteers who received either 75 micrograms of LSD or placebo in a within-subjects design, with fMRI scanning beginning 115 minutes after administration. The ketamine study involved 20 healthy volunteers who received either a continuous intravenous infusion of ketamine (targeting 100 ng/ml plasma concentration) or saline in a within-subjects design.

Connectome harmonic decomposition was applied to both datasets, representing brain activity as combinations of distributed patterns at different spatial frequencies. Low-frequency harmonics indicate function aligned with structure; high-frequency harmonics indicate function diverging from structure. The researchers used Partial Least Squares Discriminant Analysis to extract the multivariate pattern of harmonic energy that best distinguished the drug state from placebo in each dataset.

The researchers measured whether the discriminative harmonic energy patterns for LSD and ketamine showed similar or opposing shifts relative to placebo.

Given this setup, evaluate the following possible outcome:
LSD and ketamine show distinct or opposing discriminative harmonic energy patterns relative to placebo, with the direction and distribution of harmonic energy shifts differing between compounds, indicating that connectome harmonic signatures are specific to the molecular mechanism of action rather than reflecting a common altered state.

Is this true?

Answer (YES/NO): NO